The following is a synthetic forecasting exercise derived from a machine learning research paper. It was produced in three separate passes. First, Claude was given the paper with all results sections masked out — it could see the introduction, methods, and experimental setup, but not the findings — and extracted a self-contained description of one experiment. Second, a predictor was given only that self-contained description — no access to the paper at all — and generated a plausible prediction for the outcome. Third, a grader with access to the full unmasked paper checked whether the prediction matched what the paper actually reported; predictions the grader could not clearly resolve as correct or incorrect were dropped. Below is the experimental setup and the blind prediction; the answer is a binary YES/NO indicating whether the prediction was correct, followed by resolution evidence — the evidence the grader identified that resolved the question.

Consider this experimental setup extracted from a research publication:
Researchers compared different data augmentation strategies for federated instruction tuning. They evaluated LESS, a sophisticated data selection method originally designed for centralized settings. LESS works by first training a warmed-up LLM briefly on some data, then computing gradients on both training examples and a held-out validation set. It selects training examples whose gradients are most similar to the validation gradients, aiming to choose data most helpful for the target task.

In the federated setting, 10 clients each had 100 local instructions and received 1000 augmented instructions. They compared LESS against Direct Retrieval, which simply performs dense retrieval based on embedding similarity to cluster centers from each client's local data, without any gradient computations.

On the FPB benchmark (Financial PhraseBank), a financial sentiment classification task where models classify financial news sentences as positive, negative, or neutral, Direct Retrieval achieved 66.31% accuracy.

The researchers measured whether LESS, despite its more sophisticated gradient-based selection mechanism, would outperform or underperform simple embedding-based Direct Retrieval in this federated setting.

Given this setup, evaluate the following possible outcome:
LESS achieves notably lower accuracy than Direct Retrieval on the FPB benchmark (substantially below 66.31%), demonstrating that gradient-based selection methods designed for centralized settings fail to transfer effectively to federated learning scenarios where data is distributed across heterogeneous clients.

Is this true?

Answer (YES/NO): YES